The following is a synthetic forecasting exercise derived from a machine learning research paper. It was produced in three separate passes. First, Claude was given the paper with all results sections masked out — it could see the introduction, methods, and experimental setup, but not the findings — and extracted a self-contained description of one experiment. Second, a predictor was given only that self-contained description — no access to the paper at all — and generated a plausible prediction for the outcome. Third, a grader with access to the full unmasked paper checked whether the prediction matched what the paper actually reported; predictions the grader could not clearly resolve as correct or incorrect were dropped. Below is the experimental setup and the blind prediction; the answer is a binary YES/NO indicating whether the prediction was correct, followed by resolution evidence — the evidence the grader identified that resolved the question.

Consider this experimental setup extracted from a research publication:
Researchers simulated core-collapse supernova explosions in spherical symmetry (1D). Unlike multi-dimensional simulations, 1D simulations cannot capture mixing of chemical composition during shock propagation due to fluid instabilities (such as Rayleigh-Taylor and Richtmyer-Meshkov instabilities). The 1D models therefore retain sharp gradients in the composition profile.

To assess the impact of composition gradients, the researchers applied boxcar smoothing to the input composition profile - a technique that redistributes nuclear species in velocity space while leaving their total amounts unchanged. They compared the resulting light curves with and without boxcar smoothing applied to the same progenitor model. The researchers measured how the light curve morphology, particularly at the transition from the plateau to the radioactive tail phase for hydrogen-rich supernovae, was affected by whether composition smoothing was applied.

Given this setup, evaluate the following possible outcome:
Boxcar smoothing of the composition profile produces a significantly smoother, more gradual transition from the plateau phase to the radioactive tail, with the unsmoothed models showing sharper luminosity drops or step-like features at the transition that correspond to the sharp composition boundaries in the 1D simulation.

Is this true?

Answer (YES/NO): YES